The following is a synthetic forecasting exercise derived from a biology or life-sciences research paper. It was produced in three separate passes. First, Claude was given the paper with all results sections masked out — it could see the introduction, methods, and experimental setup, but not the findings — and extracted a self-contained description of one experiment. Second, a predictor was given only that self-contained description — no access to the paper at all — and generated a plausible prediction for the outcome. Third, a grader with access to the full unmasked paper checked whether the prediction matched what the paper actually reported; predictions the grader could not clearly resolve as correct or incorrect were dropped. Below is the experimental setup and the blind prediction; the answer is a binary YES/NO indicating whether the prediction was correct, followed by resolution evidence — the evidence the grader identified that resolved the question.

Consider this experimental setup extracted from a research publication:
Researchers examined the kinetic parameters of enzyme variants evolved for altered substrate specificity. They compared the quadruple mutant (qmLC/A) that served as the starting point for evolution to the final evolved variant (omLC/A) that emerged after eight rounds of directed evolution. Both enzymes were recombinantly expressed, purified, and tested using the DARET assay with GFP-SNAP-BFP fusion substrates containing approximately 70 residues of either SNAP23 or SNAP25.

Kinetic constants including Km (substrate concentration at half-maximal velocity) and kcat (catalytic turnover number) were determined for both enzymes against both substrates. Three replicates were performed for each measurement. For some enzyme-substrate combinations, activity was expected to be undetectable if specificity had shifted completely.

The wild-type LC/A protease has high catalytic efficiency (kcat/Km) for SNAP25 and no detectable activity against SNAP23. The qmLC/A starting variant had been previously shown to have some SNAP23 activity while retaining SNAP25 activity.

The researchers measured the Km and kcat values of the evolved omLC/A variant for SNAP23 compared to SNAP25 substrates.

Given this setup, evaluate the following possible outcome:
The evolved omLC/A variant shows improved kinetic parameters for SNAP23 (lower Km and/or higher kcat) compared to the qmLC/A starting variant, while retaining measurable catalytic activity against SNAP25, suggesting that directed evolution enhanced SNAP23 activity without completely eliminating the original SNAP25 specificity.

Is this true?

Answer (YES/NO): YES